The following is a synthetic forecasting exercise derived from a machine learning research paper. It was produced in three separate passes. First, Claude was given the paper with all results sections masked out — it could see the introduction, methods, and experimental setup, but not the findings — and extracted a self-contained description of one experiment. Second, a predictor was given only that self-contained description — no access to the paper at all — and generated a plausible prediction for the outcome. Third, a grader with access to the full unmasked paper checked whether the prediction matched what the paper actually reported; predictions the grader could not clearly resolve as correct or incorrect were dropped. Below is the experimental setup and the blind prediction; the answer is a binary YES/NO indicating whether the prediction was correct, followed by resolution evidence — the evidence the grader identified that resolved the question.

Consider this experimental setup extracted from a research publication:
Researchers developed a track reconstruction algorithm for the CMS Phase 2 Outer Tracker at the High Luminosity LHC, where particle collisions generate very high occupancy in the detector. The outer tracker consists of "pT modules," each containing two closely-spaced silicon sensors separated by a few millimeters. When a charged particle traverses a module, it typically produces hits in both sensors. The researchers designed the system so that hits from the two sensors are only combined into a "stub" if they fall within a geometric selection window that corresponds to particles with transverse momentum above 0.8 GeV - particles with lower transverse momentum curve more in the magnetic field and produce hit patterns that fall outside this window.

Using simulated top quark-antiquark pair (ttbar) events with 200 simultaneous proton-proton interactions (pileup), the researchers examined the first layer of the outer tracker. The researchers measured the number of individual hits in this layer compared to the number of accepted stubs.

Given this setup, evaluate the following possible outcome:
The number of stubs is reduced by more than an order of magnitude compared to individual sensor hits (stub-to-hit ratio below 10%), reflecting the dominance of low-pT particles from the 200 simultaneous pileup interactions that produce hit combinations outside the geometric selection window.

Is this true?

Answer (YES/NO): NO